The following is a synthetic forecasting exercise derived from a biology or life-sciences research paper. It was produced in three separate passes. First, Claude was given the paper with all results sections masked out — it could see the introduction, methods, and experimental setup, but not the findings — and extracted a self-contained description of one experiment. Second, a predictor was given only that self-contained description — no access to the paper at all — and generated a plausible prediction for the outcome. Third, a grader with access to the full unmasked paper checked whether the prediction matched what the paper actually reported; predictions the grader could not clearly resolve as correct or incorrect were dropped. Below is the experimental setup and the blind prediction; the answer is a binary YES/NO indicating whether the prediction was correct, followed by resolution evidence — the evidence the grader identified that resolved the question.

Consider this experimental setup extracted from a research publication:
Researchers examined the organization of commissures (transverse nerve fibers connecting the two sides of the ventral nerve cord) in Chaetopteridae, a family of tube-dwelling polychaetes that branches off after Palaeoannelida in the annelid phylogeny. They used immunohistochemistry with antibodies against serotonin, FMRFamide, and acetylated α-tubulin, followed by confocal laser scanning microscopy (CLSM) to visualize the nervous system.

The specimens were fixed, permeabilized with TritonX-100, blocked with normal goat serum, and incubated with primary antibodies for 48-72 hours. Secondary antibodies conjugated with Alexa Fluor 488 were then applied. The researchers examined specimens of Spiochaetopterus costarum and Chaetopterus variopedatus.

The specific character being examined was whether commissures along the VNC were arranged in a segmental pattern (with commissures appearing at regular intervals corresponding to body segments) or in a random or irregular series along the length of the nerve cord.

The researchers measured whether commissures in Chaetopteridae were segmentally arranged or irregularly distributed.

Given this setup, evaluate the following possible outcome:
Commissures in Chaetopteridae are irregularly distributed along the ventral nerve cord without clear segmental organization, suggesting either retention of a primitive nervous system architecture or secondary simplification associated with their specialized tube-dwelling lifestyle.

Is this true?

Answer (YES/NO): NO